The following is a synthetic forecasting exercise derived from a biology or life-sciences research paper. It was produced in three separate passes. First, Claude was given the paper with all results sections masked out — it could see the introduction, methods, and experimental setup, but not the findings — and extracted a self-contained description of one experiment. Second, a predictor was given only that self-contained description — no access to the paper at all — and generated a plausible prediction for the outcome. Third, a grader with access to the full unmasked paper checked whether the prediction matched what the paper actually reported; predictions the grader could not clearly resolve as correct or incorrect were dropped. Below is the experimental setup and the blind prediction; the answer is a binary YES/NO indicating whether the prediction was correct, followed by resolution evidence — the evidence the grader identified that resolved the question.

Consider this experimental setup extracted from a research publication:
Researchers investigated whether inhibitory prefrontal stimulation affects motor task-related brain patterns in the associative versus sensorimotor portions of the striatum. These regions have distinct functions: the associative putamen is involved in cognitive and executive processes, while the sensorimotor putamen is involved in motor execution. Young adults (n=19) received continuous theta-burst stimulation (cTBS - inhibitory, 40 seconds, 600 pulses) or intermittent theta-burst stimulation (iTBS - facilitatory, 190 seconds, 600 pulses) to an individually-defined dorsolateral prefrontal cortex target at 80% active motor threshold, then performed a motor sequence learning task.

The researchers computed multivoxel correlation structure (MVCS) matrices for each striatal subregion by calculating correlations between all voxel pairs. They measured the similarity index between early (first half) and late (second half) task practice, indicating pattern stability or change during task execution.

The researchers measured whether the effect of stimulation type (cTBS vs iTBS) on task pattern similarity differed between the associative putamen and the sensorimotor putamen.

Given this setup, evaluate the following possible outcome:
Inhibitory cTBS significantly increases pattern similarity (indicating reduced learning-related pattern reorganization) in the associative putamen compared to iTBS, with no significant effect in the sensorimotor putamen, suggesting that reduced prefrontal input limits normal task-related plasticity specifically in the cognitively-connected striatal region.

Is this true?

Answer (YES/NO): NO